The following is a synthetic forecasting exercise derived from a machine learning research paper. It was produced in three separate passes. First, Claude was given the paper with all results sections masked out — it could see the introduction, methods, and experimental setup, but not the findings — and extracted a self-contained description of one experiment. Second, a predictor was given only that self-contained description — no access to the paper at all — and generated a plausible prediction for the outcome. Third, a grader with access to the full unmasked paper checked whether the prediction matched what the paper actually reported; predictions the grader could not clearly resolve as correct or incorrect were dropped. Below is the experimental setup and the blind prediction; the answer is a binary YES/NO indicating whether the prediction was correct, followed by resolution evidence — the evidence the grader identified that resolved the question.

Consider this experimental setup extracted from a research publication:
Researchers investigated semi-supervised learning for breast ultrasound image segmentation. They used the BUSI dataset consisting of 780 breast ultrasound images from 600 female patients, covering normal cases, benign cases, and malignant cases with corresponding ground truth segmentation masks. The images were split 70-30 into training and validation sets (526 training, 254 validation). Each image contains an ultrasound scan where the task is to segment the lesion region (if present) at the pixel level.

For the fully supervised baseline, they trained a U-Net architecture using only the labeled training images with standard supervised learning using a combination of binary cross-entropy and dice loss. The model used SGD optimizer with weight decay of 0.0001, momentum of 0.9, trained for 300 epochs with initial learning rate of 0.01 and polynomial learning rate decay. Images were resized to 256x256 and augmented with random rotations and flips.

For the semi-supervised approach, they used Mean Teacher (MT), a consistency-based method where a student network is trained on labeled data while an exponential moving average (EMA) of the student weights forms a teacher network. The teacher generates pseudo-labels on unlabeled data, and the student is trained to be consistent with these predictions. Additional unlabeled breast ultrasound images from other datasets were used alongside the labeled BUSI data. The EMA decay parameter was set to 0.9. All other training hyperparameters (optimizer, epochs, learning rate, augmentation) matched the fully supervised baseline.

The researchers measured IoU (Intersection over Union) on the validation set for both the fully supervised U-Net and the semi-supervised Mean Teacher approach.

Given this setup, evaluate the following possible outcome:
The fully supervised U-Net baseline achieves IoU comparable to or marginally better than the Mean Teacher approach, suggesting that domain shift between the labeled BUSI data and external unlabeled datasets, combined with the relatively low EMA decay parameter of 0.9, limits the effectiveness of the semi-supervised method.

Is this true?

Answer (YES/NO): NO